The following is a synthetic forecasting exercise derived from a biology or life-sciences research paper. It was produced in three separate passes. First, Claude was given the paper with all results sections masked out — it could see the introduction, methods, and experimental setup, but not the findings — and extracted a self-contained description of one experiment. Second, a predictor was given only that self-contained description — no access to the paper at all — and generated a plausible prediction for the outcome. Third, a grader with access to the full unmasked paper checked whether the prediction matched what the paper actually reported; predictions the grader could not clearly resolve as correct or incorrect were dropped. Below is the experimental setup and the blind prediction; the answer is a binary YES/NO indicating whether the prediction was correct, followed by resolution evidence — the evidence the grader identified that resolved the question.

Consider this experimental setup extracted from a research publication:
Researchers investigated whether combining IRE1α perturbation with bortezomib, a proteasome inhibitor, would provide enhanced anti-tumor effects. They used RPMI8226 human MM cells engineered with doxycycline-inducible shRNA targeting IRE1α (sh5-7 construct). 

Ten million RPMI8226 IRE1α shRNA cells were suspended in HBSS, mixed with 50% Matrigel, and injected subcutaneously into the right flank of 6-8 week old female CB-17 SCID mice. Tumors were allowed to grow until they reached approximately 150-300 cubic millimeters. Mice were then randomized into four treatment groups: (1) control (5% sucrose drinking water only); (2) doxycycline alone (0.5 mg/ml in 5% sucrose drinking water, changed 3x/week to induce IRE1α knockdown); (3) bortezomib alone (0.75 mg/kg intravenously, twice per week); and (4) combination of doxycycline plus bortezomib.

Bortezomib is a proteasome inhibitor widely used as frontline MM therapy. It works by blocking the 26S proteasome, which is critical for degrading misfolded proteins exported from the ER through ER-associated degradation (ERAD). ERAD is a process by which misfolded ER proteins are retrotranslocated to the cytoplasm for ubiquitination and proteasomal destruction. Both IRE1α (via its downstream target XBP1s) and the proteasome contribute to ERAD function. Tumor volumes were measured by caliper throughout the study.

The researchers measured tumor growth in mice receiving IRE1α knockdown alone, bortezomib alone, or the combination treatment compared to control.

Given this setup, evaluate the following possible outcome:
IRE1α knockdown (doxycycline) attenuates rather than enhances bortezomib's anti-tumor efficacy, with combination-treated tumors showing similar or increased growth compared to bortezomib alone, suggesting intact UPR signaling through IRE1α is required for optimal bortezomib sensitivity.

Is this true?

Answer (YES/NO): NO